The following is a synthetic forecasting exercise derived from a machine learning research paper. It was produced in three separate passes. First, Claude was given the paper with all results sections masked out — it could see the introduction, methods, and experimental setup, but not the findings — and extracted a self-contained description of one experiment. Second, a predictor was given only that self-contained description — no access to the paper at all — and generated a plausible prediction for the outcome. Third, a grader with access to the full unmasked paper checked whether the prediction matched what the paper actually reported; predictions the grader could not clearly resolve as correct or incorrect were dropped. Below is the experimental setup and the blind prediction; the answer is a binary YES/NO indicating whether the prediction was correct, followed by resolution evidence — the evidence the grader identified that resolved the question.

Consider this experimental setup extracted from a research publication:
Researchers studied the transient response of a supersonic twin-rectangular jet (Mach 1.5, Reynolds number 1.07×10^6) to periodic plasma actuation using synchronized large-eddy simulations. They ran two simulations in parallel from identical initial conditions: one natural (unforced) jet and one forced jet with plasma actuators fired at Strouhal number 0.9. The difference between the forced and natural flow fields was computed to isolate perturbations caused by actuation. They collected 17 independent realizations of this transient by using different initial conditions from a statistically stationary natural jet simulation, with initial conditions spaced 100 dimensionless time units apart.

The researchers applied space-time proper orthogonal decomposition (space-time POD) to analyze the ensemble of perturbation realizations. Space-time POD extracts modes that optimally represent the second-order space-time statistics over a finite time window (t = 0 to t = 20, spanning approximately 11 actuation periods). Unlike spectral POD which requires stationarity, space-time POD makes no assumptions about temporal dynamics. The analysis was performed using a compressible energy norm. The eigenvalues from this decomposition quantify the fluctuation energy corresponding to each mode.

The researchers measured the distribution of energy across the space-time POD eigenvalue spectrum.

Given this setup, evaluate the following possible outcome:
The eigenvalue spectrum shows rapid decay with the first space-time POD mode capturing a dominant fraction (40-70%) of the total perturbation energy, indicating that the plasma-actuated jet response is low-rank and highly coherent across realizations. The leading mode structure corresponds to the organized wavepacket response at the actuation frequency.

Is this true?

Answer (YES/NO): NO